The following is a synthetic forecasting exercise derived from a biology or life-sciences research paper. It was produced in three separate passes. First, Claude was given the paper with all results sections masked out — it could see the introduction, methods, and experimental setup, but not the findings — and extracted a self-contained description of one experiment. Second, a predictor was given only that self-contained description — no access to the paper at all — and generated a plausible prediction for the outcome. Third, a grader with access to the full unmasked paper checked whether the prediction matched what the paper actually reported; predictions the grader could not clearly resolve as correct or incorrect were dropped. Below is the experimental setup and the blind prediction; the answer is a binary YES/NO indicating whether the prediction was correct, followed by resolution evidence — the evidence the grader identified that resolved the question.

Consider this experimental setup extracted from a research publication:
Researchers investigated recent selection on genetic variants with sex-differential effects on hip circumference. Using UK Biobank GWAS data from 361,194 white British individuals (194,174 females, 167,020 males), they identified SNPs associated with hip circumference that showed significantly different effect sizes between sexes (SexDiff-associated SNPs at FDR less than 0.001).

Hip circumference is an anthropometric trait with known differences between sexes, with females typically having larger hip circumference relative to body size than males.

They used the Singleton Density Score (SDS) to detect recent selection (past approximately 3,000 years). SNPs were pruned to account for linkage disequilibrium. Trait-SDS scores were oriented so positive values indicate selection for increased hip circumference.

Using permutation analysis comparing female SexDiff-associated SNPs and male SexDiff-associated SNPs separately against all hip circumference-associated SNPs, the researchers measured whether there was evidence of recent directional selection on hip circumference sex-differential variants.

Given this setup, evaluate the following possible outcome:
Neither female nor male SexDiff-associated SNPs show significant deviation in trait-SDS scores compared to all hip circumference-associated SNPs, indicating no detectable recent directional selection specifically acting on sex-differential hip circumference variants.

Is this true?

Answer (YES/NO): YES